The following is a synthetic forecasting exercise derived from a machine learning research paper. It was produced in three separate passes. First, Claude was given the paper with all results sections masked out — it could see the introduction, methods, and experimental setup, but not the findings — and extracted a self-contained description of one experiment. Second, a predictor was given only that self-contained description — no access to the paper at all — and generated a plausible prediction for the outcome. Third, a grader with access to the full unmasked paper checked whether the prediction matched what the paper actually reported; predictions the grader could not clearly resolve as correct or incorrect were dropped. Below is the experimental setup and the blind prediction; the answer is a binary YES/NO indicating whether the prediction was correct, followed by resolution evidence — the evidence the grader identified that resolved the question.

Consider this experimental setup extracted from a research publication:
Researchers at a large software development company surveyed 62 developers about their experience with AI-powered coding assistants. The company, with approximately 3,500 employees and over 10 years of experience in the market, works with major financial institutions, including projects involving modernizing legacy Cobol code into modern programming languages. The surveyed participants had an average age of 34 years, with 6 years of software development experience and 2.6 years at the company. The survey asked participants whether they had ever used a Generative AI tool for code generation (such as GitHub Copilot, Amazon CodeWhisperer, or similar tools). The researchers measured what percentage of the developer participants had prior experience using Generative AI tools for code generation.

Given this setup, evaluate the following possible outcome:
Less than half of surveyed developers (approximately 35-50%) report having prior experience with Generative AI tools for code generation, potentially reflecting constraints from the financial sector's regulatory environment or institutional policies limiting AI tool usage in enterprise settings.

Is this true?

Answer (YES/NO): NO